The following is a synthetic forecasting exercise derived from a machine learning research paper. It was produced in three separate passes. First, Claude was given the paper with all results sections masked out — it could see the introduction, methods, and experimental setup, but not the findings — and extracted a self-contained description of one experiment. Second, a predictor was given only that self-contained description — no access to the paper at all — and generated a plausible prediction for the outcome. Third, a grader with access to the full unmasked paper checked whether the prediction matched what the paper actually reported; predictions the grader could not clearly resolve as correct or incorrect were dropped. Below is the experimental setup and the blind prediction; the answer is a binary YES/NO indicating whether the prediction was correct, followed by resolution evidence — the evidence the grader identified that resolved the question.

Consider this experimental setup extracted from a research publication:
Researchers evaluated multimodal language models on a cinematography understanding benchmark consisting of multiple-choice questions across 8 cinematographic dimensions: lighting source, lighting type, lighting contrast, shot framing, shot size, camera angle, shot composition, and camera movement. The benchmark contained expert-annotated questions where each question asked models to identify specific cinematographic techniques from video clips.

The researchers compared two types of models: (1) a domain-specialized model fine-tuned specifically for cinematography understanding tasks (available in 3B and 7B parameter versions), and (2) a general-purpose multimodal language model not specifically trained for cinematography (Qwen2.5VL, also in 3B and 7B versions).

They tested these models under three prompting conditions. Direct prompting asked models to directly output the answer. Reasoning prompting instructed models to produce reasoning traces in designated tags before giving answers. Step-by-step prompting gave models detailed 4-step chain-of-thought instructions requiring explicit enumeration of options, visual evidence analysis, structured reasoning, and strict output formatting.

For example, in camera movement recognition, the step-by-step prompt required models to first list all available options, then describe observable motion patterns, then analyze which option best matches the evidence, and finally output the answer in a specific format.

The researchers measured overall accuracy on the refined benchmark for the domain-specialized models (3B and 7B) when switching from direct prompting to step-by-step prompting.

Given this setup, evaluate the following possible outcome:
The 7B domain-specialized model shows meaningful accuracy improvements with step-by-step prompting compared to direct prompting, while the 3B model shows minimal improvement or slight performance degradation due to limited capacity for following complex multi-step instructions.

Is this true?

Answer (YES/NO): NO